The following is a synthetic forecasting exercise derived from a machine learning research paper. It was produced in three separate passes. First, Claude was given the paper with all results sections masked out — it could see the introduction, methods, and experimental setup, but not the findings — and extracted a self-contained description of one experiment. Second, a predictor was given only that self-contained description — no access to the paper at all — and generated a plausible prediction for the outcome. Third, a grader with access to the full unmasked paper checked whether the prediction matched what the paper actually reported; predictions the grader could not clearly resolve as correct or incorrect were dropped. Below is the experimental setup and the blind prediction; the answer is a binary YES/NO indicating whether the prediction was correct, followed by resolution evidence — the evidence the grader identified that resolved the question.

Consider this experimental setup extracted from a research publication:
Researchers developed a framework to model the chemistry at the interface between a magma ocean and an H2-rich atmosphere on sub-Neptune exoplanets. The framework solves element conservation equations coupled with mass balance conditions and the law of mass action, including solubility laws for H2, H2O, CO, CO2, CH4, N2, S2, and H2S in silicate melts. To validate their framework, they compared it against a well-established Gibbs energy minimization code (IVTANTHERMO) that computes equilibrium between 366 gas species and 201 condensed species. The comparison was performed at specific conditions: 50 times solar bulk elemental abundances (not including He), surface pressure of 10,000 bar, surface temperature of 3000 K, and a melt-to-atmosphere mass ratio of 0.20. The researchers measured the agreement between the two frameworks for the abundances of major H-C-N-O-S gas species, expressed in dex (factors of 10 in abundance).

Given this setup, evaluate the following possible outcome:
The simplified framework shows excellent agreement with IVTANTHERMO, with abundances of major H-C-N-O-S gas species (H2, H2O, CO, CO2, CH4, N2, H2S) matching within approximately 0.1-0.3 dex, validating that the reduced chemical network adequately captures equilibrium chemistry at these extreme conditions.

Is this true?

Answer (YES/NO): NO